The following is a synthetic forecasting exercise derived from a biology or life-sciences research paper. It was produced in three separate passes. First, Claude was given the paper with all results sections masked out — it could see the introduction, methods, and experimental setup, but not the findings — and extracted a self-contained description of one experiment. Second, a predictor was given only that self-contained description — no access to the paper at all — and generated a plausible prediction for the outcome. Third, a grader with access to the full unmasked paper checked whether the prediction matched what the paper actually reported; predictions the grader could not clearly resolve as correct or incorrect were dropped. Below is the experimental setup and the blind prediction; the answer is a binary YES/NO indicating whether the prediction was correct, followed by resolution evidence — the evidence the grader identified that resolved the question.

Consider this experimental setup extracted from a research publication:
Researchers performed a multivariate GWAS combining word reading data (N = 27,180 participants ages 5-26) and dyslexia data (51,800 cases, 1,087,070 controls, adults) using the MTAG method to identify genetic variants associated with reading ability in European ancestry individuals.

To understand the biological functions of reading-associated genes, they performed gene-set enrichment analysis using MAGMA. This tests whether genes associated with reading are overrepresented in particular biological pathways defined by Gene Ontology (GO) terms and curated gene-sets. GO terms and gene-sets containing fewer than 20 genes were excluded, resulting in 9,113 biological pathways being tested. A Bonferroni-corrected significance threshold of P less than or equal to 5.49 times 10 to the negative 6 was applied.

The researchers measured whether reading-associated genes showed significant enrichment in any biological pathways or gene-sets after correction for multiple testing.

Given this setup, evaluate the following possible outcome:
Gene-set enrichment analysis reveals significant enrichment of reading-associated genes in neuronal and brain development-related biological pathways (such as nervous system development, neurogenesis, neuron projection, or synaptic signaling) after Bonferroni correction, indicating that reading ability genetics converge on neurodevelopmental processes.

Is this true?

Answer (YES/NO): NO